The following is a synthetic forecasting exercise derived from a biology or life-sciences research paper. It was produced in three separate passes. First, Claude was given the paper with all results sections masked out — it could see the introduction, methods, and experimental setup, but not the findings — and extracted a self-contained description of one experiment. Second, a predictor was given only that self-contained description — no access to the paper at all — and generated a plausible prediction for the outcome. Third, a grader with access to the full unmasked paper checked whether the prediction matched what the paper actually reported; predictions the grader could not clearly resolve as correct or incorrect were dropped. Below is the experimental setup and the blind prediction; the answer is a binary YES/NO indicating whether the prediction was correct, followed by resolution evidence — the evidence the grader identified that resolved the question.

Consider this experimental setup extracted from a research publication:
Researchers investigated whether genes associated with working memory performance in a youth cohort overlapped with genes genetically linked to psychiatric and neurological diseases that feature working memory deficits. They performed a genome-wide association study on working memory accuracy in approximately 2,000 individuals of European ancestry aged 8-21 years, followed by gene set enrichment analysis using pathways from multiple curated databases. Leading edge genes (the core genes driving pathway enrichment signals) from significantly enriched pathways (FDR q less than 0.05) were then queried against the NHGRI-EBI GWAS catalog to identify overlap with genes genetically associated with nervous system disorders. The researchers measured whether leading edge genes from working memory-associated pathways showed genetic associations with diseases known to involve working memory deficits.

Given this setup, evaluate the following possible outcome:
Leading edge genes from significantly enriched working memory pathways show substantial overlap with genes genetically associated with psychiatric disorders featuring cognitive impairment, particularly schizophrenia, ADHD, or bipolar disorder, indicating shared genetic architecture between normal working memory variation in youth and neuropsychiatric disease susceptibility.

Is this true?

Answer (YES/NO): YES